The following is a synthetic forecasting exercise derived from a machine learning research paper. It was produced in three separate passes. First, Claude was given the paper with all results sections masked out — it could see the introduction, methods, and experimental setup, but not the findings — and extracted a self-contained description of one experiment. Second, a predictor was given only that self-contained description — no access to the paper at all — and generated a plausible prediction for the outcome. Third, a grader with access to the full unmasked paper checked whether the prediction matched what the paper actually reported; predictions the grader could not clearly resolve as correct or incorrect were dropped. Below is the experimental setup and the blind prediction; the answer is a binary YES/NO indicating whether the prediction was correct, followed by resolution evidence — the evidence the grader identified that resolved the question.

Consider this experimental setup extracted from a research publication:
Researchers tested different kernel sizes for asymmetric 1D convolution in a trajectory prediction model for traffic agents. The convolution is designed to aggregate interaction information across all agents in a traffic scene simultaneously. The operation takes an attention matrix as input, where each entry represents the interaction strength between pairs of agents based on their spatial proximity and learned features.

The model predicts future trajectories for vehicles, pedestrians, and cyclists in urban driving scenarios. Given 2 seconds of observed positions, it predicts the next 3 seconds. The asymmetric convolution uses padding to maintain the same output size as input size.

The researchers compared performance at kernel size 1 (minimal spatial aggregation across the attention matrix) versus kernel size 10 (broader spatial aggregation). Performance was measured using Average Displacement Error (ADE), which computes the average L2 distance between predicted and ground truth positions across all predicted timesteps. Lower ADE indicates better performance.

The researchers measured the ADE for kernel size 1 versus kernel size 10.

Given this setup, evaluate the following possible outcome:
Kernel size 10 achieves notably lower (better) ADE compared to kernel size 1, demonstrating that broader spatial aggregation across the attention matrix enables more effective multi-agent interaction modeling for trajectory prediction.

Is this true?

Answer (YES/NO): NO